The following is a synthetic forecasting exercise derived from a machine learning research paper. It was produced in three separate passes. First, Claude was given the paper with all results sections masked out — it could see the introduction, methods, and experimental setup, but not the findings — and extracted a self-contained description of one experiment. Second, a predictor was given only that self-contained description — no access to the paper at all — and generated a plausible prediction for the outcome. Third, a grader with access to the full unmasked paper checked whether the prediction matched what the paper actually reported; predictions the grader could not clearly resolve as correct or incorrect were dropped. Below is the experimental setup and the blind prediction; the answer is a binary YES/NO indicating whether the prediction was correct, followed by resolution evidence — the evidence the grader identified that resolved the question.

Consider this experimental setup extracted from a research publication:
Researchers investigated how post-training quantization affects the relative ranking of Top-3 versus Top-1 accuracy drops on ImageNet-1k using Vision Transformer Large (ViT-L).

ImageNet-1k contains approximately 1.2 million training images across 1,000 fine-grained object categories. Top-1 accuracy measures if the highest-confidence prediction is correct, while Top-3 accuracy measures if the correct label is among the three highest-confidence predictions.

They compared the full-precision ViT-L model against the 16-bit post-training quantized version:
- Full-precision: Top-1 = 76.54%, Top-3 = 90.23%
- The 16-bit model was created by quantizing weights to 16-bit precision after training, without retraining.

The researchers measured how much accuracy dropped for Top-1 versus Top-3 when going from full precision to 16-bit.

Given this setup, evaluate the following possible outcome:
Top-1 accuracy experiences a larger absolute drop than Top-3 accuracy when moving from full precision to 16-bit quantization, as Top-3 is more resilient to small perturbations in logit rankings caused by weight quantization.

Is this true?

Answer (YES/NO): NO